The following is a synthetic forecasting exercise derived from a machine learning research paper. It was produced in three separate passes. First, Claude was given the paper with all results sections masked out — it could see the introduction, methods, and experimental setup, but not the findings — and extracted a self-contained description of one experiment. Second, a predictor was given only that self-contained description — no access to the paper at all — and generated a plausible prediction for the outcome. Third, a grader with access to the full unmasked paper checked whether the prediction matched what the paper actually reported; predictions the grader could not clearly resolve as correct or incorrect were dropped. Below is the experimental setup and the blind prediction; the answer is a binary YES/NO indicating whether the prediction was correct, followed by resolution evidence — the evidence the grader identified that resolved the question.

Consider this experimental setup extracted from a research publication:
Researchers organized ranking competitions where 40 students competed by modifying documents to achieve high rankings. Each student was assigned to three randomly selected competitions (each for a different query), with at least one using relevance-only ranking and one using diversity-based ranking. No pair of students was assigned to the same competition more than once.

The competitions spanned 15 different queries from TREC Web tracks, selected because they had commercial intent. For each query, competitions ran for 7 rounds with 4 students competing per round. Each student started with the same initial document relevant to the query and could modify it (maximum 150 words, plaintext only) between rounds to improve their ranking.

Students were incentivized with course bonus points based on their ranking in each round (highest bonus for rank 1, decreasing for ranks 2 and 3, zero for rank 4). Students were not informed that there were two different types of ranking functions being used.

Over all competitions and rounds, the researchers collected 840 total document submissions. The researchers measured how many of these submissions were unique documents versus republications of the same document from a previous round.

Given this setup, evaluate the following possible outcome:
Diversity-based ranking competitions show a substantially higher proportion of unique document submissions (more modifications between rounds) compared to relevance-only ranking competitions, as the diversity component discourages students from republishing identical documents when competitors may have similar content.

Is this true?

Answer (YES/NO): NO